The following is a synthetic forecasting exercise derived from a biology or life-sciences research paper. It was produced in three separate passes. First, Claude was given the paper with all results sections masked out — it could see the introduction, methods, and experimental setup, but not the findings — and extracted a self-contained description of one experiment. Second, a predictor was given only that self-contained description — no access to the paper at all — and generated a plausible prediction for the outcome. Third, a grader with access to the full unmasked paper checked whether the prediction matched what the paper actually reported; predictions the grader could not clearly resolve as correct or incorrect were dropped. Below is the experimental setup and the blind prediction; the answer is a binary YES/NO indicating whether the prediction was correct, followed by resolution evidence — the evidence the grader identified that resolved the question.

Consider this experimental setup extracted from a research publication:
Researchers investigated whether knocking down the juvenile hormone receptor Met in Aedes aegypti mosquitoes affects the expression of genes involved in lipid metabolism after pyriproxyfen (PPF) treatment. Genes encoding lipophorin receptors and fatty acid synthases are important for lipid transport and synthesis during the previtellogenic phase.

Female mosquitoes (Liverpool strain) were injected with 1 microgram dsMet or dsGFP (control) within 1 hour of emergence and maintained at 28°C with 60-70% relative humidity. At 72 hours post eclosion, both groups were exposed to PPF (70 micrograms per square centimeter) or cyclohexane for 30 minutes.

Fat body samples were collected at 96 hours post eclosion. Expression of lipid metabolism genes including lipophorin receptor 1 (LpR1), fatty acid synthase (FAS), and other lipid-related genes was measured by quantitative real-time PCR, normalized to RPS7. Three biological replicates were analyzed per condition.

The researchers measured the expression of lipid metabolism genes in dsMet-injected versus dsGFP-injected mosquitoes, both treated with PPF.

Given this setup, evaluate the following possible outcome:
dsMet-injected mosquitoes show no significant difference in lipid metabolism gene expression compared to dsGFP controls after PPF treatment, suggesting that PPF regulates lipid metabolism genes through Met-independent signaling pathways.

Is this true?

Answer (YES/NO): NO